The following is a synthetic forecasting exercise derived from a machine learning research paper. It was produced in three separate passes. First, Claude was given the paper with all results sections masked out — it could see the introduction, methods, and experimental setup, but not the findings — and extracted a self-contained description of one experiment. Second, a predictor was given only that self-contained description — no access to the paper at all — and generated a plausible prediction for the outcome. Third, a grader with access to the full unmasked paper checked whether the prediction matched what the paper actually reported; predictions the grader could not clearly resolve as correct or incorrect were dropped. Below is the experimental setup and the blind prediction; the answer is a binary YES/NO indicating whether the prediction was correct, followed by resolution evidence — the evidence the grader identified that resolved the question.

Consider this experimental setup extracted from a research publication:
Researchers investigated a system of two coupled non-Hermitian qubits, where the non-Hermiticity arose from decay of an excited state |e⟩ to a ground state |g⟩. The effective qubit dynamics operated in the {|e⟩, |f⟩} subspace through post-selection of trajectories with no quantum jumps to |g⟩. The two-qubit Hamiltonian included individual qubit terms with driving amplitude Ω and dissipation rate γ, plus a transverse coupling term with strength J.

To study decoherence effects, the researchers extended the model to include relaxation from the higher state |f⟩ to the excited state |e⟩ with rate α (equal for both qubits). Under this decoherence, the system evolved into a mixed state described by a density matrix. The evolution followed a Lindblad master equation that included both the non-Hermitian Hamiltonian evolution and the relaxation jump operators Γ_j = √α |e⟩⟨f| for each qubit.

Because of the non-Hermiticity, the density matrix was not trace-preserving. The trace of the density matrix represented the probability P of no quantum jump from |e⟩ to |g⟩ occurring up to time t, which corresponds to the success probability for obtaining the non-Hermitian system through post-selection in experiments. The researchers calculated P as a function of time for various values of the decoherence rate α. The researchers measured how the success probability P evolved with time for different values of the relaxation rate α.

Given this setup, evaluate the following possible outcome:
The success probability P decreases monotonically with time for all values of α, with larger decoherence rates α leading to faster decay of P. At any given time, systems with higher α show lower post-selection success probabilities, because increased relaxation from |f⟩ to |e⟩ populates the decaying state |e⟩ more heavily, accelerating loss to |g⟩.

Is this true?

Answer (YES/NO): YES